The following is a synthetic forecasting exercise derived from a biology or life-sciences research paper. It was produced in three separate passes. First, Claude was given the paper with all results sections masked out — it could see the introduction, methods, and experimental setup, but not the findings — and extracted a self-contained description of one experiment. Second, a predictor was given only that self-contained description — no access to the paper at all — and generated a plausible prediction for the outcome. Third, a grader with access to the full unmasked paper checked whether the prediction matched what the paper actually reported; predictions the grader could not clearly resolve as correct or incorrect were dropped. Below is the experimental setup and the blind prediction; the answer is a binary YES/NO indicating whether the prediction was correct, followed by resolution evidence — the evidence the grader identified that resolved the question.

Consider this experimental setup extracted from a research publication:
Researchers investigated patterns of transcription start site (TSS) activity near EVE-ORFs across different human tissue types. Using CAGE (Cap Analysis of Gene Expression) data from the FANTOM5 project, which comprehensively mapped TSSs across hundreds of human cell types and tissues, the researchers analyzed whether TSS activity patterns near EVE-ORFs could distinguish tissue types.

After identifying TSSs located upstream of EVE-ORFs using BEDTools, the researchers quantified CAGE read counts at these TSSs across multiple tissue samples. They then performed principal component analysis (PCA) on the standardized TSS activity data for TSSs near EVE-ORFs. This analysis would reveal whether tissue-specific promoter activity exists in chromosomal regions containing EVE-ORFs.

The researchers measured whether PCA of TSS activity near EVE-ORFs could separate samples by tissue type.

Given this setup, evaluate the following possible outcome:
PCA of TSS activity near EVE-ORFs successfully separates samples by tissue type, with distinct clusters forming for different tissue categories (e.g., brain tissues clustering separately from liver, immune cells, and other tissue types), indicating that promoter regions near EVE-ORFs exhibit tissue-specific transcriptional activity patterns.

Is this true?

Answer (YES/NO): YES